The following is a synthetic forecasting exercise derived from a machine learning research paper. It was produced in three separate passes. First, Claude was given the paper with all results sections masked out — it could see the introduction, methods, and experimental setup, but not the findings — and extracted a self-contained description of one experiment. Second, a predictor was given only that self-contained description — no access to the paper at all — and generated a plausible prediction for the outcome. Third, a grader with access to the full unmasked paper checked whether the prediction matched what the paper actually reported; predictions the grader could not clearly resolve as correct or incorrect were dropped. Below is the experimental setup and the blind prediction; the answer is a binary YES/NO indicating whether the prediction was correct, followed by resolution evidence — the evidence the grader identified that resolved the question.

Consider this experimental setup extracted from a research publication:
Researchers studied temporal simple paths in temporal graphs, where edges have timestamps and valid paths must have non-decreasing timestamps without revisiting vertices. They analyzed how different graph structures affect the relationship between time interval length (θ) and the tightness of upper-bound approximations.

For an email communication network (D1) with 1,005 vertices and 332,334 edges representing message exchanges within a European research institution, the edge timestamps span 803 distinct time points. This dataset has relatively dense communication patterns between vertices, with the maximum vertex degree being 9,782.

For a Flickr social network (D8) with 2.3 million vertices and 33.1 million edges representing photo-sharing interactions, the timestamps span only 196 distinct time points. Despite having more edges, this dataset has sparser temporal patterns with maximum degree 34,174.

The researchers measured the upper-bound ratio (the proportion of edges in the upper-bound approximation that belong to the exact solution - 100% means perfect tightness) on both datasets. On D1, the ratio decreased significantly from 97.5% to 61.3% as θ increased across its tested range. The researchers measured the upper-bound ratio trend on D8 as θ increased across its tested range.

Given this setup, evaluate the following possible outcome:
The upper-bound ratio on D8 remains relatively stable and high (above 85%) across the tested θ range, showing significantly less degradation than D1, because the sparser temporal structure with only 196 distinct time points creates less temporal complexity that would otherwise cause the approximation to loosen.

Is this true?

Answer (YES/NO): YES